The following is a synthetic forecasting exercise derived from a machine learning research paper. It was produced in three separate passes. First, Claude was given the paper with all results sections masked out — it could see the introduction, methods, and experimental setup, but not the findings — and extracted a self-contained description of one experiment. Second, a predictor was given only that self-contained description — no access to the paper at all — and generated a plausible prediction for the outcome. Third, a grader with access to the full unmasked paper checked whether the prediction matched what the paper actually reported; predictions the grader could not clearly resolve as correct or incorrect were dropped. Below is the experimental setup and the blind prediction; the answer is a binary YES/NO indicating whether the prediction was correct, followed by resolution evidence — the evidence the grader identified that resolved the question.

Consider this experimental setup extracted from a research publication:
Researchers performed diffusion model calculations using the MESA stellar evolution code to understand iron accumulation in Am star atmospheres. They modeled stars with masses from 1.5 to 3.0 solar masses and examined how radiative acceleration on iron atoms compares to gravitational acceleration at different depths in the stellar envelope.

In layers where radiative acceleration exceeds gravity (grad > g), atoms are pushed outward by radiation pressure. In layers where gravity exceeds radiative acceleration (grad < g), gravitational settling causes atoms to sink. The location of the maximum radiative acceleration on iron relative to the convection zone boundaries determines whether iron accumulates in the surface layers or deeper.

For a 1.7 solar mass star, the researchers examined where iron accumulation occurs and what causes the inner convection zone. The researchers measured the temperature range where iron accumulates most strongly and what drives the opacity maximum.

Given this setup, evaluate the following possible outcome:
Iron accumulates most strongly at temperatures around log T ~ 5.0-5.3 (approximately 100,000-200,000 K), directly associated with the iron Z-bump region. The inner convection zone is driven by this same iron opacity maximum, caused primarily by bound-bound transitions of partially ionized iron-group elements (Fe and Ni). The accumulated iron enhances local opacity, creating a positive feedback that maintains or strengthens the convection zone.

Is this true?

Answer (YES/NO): NO